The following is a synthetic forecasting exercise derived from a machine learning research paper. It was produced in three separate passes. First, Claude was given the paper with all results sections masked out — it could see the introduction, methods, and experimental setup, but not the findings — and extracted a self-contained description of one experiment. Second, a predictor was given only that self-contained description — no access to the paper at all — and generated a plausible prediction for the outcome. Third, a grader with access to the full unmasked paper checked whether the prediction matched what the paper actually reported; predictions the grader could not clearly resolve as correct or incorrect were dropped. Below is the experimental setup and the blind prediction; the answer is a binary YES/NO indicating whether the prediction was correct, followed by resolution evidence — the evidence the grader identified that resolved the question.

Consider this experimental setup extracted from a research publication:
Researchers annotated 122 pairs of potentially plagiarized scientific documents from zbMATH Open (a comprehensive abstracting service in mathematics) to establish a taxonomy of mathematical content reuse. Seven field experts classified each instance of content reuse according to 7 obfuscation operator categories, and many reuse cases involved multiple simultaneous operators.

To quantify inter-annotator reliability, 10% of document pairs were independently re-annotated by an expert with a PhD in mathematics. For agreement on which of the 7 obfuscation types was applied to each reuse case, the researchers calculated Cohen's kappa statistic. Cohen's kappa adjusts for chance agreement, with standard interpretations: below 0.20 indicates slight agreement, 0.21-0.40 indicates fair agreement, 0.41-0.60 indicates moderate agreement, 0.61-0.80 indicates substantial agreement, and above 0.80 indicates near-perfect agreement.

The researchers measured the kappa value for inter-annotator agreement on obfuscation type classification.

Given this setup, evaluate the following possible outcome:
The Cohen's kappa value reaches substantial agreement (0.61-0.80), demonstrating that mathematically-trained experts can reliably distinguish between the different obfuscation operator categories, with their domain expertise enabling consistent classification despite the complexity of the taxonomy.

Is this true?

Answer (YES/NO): NO